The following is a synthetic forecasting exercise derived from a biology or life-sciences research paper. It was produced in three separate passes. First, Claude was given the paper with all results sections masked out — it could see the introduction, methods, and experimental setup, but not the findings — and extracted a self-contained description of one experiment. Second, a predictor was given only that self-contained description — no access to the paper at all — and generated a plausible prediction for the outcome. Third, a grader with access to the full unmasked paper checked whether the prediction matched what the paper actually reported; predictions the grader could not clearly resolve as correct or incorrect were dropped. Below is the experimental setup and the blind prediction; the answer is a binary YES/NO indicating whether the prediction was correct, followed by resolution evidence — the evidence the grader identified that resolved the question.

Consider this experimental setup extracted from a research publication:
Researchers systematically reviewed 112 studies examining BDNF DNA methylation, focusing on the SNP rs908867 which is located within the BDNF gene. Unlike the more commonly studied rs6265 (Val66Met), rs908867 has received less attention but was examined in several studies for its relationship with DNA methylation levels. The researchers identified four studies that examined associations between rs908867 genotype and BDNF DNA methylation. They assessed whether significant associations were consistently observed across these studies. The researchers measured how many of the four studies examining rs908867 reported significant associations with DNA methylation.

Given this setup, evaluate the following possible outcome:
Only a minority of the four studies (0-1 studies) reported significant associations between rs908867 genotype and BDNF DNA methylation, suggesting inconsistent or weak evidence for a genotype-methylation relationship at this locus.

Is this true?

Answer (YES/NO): NO